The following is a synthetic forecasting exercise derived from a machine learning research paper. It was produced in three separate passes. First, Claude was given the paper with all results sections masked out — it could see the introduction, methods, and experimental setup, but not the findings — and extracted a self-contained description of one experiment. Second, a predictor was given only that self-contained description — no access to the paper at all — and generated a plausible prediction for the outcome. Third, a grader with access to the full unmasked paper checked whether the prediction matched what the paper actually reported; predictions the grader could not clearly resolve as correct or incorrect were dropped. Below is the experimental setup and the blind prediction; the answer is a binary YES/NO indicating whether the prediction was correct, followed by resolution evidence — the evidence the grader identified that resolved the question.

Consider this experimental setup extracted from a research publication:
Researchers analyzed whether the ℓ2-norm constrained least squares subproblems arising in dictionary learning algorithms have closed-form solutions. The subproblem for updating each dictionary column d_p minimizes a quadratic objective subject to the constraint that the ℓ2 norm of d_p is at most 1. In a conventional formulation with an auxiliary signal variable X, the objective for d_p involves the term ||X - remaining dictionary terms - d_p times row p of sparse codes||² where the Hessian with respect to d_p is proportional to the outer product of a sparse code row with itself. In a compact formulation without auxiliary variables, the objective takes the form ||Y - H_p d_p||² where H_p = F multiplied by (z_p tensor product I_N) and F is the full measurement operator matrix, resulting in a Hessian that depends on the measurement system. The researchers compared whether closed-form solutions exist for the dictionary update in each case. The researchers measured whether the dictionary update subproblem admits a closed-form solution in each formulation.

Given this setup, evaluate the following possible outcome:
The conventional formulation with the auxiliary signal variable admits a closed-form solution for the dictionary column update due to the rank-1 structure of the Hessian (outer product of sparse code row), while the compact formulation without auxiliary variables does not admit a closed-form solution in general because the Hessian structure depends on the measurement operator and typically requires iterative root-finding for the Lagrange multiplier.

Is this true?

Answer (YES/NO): YES